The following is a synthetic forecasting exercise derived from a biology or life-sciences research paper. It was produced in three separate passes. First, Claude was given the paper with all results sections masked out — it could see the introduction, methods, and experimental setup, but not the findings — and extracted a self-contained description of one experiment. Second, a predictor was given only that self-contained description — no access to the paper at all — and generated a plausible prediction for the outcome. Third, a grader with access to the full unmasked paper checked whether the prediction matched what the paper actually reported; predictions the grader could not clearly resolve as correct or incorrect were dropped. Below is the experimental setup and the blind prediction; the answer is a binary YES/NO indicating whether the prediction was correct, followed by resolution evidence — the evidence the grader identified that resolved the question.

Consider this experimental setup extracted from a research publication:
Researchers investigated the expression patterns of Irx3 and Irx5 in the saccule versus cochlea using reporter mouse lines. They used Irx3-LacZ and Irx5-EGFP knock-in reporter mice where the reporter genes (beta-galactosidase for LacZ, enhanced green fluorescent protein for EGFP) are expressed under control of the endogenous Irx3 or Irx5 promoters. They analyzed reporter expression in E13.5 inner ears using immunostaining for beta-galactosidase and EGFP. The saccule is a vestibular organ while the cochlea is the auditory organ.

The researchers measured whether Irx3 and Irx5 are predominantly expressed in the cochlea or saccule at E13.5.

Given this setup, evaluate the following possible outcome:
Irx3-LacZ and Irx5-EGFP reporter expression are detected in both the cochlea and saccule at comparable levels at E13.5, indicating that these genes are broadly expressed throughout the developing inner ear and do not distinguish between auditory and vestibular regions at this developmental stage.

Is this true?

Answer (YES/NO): NO